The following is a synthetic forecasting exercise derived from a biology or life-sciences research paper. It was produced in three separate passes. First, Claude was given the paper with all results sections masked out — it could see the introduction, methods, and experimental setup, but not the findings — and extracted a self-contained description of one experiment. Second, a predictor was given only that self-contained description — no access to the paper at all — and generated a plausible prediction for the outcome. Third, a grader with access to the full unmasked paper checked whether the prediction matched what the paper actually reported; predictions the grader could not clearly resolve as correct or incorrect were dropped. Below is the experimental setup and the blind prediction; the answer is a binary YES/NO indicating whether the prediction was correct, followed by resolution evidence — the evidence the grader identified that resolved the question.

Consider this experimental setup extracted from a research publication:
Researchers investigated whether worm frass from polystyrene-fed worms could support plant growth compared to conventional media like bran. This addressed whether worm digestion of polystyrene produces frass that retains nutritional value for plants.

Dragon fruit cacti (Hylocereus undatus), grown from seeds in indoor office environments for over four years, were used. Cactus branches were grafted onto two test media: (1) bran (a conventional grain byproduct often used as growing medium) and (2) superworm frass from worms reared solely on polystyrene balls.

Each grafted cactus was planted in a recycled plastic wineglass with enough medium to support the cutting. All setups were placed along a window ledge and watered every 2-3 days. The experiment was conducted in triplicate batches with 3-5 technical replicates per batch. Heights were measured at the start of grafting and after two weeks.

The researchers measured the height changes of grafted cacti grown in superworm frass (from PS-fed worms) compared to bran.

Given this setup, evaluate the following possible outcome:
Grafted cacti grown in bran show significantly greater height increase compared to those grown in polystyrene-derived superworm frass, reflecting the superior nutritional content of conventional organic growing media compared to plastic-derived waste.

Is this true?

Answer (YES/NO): NO